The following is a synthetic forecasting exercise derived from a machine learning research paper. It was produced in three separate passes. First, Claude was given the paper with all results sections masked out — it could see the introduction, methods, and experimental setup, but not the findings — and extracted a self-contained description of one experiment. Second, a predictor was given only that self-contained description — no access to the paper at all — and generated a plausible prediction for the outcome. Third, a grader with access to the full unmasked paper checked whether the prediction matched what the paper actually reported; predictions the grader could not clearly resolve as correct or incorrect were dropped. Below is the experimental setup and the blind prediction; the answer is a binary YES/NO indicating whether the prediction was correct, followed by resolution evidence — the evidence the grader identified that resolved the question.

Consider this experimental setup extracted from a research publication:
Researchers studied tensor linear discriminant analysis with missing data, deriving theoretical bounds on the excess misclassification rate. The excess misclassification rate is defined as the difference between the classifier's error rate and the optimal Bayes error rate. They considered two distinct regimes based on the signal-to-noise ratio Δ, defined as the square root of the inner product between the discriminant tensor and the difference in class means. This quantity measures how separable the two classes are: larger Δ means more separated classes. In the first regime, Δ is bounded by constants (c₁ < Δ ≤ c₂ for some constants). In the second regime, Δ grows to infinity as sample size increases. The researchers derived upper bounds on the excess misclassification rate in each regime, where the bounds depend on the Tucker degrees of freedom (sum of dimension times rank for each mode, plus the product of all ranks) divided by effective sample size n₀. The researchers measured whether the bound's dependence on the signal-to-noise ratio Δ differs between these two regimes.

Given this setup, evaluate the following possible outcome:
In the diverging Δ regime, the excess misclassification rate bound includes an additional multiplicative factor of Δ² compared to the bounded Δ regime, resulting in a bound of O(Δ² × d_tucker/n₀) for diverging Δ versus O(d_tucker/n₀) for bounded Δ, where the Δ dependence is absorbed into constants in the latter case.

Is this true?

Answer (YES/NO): NO